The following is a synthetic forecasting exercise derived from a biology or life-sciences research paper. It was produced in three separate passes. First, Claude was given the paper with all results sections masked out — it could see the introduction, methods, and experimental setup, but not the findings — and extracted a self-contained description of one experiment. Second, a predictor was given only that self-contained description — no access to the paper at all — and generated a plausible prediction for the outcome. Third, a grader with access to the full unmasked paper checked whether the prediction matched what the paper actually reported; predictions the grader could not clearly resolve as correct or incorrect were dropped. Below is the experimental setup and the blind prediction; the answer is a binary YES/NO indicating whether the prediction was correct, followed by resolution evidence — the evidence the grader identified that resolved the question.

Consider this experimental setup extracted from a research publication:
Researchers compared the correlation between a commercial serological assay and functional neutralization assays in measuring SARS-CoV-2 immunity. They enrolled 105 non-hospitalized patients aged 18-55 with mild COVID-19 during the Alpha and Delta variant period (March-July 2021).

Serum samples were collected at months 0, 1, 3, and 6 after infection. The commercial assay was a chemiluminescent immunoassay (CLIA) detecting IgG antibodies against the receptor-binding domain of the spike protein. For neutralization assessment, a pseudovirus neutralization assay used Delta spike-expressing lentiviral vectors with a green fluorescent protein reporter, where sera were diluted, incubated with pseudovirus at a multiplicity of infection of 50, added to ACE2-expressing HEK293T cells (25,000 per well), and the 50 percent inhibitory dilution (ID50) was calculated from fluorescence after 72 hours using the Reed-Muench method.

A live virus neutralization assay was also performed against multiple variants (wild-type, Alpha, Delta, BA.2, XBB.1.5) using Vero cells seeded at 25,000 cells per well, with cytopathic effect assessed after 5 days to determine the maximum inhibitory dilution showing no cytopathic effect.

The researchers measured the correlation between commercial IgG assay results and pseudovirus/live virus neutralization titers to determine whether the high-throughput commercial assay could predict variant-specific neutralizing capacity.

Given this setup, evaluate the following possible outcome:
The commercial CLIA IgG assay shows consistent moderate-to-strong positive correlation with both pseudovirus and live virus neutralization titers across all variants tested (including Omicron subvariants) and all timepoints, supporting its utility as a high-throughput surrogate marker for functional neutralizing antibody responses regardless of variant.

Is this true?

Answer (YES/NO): NO